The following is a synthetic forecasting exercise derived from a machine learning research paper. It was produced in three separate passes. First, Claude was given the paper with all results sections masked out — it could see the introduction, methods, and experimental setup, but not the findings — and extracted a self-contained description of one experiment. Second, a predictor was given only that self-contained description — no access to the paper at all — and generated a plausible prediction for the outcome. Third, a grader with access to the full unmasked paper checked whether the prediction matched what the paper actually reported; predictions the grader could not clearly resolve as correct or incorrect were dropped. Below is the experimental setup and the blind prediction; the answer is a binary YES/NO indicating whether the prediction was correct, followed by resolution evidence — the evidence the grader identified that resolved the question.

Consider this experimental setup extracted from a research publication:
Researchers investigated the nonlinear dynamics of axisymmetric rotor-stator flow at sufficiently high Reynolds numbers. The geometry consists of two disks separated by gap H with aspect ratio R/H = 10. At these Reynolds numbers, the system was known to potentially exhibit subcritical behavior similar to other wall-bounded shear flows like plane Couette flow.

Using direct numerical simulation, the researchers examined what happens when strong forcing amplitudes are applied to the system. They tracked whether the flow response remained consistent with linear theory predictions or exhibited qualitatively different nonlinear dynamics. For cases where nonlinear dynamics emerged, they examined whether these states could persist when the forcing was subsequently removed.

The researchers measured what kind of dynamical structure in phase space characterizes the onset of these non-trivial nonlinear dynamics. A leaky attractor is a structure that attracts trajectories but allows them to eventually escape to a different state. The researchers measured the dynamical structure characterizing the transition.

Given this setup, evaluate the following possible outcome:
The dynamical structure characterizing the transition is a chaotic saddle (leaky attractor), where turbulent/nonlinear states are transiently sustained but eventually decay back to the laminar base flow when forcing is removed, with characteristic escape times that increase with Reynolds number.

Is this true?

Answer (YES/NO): YES